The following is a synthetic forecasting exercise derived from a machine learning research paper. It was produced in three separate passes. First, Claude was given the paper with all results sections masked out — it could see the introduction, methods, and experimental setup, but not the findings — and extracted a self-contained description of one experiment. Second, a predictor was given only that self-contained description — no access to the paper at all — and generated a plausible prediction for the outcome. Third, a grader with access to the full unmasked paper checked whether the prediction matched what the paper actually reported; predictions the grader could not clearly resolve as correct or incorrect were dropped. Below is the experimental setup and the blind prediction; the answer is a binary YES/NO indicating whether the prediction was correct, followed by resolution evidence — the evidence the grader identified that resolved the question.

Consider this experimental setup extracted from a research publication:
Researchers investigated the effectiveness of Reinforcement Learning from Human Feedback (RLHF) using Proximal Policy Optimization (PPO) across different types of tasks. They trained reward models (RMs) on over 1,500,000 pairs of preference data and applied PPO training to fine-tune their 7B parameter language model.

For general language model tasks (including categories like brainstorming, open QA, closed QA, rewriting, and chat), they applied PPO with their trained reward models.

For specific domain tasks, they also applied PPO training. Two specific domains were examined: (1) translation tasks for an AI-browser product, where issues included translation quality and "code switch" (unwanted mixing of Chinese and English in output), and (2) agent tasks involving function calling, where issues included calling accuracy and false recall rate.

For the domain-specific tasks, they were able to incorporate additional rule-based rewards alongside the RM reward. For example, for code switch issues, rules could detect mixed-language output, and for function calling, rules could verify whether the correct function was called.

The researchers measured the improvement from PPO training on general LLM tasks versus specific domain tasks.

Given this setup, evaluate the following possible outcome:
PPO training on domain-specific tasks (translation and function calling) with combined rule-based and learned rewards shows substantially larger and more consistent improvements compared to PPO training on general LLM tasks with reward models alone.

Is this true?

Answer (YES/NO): YES